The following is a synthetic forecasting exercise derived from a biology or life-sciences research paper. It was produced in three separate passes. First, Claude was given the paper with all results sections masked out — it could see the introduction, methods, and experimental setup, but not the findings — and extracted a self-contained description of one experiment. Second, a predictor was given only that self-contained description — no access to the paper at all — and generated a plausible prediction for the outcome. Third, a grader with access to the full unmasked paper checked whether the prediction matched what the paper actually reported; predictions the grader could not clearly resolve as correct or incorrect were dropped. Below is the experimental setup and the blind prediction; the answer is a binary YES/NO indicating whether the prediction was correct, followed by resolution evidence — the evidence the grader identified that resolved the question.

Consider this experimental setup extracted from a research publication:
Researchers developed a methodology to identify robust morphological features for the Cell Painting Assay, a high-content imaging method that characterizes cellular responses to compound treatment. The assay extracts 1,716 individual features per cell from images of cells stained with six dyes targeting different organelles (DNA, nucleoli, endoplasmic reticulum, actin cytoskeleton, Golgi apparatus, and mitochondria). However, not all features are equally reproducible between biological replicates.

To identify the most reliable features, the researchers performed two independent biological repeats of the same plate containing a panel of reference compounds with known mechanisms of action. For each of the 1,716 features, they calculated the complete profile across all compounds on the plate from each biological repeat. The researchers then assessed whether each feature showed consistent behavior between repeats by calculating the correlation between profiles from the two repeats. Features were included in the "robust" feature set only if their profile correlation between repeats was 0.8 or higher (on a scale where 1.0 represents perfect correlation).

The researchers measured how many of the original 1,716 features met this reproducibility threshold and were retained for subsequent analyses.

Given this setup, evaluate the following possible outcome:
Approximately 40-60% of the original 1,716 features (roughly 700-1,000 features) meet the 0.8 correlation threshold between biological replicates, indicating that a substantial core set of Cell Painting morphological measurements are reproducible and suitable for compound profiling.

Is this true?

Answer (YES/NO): NO